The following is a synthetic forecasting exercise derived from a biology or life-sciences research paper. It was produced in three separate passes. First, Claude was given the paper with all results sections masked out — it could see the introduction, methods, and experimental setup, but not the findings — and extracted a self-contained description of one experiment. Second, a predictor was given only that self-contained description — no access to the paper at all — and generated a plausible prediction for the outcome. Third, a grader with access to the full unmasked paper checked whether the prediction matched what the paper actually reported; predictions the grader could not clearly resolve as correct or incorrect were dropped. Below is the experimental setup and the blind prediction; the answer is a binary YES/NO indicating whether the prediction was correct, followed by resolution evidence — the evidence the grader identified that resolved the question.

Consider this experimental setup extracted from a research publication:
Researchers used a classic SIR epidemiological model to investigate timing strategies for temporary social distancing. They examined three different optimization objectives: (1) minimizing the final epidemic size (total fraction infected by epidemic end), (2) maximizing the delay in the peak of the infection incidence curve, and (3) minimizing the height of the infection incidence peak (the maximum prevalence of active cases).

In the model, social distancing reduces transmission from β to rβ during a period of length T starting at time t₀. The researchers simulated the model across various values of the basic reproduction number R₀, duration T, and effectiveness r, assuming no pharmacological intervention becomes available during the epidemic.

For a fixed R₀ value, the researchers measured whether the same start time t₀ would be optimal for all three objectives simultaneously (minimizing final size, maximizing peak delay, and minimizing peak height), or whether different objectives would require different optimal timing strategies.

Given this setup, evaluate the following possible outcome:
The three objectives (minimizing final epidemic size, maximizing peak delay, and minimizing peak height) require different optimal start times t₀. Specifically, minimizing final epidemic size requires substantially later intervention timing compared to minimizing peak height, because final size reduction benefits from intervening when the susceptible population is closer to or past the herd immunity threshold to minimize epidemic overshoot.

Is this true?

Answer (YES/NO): NO